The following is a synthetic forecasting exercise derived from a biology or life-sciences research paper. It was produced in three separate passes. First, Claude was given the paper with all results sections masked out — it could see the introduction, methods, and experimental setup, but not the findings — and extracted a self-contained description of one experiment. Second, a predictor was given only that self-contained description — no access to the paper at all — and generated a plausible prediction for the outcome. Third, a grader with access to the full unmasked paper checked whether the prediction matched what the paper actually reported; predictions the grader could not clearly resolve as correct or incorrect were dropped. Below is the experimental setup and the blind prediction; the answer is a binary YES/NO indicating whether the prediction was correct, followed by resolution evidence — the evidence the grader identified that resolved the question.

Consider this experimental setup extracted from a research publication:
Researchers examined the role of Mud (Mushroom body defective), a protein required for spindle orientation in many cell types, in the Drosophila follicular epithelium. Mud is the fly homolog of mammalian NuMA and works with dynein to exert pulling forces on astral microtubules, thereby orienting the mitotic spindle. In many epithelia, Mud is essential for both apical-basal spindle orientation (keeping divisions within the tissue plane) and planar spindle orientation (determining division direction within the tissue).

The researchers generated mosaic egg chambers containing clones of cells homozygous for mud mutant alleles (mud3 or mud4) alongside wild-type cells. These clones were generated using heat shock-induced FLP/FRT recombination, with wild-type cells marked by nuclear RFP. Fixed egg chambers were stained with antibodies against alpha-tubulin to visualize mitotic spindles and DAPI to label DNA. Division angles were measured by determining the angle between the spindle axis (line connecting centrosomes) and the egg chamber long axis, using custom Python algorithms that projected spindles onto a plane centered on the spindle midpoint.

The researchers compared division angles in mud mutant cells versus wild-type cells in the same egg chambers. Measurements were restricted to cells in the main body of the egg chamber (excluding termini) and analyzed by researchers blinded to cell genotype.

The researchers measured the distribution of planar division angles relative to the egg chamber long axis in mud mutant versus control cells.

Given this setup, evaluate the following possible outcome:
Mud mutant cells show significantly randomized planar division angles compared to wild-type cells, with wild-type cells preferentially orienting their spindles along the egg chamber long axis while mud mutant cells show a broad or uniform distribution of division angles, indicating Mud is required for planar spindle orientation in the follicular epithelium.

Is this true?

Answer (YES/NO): NO